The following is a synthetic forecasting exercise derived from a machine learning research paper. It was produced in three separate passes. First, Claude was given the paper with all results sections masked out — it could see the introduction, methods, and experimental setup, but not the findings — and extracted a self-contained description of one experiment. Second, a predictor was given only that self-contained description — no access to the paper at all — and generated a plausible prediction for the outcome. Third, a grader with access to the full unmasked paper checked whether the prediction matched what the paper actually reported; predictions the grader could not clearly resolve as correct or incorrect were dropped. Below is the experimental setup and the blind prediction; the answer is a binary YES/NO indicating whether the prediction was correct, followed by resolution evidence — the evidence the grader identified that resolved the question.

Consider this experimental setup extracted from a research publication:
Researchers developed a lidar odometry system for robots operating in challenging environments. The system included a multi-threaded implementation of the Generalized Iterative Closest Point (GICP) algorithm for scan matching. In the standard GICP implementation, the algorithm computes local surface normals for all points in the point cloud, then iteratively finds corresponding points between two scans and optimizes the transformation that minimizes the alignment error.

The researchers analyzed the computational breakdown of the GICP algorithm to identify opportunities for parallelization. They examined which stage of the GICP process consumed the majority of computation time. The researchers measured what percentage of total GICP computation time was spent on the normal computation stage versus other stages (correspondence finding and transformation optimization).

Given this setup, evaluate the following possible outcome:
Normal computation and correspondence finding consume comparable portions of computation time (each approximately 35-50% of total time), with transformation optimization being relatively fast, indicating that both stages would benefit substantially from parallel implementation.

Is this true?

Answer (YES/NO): NO